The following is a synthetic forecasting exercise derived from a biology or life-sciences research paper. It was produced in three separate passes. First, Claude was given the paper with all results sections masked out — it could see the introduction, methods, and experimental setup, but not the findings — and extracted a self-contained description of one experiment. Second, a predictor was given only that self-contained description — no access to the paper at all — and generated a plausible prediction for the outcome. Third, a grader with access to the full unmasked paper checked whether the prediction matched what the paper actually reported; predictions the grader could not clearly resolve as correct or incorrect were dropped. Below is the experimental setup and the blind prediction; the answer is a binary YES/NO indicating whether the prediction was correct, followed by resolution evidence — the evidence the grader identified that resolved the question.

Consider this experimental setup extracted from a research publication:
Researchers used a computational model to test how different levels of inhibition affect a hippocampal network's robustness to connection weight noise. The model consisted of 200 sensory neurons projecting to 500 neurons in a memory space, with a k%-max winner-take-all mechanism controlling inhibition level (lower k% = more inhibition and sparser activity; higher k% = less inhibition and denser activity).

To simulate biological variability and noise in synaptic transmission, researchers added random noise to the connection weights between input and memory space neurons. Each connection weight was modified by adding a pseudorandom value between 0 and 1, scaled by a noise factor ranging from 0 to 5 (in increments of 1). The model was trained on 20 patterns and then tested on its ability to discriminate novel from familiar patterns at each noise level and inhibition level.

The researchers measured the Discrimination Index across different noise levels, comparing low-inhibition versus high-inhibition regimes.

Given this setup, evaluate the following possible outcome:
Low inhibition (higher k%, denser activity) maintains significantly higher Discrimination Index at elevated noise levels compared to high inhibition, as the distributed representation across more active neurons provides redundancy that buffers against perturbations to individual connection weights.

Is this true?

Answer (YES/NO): NO